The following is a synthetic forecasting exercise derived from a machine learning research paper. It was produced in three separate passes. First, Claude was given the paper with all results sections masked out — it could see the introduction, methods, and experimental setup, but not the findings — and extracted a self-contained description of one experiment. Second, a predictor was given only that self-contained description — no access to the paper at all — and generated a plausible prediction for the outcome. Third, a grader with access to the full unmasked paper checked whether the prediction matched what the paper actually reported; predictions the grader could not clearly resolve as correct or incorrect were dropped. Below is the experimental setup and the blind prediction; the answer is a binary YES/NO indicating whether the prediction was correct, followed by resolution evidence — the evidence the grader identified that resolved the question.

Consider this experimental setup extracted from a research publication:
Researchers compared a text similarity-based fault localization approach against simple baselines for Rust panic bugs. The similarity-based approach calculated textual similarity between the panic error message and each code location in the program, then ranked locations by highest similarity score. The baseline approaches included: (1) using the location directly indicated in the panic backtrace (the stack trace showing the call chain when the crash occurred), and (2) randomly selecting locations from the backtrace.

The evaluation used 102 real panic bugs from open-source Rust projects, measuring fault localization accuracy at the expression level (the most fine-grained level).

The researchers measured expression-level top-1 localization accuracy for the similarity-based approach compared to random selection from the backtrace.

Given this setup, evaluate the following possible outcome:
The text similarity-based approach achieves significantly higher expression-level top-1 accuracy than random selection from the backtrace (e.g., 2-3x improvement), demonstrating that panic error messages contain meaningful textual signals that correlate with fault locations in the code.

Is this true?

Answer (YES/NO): NO